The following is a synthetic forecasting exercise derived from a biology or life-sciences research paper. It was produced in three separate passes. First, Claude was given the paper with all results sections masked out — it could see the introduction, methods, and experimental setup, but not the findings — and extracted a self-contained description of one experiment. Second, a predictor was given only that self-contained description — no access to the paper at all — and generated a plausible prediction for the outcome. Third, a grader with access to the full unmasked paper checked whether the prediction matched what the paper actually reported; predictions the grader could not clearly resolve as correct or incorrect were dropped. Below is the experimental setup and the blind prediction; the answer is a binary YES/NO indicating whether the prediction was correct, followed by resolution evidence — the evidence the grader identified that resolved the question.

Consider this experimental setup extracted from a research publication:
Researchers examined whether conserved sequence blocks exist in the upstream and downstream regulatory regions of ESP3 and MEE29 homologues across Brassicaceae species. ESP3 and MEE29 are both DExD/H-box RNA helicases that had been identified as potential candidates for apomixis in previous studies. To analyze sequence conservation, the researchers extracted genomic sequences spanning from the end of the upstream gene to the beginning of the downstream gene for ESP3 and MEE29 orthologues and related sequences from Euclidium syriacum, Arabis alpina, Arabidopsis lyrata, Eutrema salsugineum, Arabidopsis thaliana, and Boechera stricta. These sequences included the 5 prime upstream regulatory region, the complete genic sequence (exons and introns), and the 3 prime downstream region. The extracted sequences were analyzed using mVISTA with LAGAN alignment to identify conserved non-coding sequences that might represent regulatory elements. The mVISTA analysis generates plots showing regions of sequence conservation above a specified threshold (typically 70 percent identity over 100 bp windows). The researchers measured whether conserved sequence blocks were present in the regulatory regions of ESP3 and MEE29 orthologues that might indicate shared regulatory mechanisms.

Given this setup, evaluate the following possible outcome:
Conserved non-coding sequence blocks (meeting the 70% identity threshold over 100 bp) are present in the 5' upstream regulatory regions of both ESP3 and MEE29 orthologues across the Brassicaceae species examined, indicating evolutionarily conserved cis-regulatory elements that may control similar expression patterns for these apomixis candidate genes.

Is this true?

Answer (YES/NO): NO